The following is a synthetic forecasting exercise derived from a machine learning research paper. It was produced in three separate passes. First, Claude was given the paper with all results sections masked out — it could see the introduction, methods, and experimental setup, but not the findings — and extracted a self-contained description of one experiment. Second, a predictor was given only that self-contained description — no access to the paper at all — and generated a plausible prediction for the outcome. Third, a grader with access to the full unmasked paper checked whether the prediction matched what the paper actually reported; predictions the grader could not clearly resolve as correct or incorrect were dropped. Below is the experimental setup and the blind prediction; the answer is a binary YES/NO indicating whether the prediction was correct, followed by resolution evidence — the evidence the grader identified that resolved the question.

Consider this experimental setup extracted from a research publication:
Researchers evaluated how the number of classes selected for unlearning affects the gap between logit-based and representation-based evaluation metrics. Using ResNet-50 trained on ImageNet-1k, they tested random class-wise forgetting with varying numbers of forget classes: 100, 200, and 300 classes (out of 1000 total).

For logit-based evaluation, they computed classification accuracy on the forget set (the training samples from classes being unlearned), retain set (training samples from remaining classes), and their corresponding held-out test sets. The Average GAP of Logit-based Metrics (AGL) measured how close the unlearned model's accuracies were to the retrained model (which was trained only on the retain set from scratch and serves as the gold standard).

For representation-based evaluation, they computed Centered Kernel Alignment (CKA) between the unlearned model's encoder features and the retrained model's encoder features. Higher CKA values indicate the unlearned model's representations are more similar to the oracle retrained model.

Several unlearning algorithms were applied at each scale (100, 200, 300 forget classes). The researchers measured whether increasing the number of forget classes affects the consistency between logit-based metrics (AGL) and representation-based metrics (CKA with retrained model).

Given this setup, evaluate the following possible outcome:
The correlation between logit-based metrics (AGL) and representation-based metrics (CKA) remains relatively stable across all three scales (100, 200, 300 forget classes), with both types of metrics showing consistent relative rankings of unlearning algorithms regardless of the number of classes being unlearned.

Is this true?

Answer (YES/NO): NO